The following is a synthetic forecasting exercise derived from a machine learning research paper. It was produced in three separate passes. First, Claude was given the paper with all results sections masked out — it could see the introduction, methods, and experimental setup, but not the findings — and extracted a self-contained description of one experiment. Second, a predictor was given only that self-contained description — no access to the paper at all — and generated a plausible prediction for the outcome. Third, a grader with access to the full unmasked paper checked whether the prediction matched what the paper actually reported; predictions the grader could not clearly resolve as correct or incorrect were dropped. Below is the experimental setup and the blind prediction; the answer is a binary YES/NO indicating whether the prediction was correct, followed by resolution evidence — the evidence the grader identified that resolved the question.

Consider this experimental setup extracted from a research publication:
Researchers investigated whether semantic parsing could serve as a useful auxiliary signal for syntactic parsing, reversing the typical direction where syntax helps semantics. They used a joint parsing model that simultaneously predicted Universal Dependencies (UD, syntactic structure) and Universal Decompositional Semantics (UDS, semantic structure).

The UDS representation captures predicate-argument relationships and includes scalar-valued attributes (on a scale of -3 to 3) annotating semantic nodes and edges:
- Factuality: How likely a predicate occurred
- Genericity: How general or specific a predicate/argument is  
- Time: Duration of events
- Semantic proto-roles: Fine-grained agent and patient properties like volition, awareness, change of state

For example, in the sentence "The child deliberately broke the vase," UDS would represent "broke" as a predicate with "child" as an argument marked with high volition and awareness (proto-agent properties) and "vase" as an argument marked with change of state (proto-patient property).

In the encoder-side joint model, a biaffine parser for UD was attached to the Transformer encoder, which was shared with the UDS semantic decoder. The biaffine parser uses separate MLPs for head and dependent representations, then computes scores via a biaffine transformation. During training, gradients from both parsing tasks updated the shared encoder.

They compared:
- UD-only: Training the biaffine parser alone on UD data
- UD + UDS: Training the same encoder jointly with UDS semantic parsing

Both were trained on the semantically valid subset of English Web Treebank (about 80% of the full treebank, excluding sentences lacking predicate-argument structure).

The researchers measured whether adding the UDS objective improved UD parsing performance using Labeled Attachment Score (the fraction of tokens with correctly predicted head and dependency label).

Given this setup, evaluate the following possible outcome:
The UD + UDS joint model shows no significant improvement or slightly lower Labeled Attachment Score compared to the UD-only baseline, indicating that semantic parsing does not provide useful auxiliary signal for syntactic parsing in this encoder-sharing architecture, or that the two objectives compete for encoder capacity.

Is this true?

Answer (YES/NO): NO